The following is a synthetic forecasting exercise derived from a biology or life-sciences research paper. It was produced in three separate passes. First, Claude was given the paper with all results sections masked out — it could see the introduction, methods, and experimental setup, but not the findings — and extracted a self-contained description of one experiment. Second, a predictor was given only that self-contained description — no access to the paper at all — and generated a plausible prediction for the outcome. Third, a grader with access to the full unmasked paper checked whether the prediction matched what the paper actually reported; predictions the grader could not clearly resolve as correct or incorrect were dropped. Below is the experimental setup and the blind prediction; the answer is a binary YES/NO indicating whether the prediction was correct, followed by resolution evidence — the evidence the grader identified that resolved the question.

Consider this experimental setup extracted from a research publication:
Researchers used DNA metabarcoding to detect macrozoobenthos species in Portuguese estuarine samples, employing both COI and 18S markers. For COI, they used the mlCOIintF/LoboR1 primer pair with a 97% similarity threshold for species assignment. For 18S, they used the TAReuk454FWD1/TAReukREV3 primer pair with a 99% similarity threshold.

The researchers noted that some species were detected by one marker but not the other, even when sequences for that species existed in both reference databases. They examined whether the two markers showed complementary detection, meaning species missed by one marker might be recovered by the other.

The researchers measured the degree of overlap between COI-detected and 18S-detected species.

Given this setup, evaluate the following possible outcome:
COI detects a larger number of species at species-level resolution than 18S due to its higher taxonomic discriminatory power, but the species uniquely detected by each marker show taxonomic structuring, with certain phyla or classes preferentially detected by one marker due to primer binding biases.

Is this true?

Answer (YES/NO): NO